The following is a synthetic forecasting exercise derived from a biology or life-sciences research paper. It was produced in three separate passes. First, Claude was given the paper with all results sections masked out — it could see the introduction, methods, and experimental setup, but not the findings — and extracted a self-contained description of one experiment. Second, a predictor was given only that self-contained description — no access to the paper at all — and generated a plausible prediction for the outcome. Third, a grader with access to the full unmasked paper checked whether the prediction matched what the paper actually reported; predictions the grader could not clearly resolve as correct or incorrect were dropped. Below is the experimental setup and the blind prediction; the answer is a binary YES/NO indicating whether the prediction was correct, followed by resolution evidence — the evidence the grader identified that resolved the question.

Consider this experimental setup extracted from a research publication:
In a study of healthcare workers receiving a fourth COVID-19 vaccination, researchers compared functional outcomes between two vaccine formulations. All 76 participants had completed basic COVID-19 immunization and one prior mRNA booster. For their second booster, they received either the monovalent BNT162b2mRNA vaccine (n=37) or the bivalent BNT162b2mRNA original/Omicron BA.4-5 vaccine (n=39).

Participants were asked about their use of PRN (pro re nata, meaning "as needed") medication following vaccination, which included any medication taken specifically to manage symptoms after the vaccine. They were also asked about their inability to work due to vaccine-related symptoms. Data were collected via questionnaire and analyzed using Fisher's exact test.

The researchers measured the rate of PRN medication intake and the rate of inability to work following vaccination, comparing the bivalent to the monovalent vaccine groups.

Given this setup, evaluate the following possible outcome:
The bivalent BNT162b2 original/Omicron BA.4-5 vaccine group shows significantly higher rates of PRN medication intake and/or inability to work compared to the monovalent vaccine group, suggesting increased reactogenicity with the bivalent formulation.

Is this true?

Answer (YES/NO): NO